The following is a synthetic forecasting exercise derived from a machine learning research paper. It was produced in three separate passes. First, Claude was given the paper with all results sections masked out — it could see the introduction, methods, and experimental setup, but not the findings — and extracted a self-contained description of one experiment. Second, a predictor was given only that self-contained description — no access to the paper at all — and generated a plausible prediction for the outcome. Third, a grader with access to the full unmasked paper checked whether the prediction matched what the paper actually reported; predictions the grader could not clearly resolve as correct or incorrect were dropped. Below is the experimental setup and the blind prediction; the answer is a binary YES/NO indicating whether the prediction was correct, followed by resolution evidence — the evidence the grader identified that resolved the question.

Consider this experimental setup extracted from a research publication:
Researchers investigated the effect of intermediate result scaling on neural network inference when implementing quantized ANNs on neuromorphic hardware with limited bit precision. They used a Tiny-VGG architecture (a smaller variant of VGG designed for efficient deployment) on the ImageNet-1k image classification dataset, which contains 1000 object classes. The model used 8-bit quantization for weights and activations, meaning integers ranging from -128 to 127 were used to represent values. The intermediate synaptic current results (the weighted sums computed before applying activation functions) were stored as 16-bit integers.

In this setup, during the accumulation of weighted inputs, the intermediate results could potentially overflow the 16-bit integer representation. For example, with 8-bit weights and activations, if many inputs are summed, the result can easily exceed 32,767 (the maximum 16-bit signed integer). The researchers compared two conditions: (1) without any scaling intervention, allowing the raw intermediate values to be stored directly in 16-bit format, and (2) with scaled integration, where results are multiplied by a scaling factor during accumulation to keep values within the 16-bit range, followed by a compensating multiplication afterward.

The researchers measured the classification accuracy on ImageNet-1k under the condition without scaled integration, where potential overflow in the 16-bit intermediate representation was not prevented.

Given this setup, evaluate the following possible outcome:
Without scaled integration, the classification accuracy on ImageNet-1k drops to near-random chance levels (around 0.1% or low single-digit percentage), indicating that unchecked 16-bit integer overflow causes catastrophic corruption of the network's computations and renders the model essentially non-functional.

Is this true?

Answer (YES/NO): YES